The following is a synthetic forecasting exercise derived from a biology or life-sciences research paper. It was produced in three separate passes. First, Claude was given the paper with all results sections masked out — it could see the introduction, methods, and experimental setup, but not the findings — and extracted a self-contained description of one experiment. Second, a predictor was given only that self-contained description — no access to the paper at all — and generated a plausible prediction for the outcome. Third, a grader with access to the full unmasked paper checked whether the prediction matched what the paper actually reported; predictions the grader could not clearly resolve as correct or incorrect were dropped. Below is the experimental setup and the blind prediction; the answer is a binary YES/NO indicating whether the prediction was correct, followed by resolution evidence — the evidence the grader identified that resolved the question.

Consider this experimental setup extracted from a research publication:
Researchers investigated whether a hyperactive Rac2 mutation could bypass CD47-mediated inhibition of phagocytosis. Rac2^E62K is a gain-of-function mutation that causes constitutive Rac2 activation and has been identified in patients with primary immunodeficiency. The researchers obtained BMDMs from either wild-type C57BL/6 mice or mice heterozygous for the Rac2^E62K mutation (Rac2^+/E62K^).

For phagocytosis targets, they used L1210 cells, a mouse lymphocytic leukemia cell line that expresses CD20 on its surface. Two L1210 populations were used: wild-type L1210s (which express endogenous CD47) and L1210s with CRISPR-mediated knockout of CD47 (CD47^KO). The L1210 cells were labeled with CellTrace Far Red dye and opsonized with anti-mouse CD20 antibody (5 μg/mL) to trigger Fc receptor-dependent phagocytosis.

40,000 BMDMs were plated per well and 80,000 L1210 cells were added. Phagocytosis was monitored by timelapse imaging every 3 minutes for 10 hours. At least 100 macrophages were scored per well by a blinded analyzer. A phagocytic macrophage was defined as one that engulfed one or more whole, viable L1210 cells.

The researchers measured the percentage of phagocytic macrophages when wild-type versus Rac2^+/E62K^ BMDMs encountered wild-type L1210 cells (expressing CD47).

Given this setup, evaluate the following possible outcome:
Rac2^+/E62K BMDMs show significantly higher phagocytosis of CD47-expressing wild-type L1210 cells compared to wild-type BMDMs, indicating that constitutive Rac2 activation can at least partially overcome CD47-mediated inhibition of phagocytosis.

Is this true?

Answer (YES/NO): YES